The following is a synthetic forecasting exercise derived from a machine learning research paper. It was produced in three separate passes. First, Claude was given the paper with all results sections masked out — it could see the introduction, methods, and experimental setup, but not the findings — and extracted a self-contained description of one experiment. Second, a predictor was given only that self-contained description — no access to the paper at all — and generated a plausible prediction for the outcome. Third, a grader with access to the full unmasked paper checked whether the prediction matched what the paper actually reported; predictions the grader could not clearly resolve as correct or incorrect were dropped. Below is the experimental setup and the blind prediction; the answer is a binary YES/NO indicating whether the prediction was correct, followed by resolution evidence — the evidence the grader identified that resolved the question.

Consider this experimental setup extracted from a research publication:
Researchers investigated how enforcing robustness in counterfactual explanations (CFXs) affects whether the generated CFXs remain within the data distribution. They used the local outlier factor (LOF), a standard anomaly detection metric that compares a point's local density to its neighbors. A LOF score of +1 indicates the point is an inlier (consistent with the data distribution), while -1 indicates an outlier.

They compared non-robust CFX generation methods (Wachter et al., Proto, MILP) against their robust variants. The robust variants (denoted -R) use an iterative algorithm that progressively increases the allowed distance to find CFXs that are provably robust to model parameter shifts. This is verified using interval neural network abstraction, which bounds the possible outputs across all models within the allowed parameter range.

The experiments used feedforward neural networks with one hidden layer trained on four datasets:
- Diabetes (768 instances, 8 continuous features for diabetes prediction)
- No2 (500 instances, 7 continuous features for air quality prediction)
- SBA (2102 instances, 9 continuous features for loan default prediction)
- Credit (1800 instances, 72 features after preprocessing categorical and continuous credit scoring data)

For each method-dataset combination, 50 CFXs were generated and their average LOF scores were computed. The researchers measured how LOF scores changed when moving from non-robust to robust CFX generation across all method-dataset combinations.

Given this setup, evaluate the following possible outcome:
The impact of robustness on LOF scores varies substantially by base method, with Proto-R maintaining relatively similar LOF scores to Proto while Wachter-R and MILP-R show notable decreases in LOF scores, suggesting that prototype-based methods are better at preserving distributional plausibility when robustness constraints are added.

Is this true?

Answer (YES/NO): NO